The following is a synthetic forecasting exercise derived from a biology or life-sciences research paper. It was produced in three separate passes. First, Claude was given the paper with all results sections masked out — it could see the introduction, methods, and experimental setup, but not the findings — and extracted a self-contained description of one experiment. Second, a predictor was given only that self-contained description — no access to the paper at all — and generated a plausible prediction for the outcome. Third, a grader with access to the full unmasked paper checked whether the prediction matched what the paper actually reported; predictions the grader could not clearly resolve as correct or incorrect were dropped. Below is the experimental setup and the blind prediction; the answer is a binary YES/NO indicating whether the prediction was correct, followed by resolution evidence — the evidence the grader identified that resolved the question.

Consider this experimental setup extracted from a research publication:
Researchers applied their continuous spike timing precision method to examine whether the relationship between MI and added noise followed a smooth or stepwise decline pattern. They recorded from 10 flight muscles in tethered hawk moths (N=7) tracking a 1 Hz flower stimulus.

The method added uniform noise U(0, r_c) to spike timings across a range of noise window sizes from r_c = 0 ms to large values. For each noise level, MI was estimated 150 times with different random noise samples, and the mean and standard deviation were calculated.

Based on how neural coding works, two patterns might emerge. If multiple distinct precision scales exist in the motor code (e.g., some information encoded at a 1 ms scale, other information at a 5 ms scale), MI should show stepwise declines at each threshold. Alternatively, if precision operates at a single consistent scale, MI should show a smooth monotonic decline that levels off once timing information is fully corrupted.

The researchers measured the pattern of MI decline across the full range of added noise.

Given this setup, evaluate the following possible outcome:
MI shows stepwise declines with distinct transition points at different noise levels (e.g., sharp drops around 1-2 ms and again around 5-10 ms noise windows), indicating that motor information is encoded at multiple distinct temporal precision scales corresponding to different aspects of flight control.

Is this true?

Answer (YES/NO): NO